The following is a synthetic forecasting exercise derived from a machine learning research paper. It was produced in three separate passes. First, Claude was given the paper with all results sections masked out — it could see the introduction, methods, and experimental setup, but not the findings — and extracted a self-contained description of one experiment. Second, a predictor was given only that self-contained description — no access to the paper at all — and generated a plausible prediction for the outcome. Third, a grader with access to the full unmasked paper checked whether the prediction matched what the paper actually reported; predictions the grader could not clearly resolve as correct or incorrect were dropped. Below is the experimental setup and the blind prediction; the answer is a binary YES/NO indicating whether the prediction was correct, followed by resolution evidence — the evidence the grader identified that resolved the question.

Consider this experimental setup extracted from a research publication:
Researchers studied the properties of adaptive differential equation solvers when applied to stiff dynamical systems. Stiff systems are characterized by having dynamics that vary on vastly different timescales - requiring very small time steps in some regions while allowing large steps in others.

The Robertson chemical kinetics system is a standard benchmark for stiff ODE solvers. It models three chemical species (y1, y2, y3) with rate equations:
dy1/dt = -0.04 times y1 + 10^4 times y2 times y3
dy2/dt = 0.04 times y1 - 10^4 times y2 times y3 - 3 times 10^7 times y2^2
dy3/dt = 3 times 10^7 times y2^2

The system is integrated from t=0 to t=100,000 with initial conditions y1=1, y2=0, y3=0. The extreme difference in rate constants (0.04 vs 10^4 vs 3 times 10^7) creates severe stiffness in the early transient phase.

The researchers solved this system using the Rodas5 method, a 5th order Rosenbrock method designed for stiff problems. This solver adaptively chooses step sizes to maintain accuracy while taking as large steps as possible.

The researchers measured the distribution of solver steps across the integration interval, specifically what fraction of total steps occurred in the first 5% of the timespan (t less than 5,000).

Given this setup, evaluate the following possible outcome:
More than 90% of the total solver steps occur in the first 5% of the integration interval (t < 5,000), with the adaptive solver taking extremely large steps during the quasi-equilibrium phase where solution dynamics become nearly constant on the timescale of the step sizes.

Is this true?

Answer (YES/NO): NO